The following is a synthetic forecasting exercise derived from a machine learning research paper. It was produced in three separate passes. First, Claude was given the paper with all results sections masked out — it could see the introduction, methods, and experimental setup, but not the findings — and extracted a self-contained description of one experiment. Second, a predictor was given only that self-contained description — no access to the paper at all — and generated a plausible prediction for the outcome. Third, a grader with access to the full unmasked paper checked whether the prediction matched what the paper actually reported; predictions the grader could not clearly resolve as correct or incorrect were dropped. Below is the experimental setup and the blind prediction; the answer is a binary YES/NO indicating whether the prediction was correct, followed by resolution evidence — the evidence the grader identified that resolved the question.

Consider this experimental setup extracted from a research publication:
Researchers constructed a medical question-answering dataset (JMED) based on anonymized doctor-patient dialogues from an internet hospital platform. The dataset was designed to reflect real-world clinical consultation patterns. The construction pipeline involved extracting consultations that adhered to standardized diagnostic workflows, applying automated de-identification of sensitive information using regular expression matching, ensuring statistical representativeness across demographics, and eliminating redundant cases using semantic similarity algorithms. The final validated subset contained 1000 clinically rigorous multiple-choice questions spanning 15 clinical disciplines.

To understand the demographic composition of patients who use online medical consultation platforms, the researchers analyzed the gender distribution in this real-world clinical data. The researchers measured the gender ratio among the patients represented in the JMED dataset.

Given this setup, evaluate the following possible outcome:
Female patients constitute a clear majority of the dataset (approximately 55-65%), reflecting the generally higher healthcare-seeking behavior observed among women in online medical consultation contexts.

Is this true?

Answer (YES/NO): NO